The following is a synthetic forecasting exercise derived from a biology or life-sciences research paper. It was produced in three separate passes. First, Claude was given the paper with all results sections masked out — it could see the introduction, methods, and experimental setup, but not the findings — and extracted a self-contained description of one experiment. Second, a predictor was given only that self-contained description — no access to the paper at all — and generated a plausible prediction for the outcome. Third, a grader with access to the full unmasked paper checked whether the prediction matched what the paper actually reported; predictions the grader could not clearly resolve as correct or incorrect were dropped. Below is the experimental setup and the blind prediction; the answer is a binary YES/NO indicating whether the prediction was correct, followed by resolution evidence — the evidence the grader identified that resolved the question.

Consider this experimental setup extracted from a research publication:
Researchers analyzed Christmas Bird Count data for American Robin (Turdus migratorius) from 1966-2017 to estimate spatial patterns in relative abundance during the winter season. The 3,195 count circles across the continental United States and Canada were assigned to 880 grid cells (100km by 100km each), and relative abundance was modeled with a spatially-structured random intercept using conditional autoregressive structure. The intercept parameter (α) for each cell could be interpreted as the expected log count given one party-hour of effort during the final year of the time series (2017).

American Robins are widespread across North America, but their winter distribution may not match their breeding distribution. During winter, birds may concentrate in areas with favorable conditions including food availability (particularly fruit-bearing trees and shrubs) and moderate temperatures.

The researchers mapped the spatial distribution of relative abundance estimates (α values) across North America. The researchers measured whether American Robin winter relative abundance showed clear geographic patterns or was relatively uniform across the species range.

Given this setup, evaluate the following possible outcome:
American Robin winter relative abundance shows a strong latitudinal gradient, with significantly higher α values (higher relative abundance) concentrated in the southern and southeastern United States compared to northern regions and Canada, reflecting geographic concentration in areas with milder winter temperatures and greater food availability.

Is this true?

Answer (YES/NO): NO